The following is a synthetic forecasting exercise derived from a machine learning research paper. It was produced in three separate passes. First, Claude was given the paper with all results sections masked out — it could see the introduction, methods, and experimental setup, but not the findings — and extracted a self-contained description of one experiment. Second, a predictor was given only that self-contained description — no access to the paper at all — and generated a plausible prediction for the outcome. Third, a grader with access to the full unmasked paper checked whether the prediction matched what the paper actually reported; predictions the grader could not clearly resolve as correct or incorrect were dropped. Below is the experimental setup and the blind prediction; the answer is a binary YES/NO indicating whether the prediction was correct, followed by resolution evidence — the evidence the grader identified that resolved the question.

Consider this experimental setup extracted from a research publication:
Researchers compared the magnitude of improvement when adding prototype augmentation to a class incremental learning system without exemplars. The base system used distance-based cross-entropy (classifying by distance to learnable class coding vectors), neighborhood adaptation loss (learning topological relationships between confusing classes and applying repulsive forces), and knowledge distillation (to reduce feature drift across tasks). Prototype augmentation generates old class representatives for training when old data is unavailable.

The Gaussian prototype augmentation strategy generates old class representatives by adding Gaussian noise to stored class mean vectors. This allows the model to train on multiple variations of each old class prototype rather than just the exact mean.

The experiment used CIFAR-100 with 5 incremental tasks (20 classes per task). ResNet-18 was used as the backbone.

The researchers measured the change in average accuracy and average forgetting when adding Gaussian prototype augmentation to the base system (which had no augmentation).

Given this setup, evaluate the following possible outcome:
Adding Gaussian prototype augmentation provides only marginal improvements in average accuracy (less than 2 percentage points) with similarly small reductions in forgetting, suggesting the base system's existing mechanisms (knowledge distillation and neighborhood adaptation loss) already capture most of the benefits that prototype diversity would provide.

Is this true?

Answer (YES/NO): NO